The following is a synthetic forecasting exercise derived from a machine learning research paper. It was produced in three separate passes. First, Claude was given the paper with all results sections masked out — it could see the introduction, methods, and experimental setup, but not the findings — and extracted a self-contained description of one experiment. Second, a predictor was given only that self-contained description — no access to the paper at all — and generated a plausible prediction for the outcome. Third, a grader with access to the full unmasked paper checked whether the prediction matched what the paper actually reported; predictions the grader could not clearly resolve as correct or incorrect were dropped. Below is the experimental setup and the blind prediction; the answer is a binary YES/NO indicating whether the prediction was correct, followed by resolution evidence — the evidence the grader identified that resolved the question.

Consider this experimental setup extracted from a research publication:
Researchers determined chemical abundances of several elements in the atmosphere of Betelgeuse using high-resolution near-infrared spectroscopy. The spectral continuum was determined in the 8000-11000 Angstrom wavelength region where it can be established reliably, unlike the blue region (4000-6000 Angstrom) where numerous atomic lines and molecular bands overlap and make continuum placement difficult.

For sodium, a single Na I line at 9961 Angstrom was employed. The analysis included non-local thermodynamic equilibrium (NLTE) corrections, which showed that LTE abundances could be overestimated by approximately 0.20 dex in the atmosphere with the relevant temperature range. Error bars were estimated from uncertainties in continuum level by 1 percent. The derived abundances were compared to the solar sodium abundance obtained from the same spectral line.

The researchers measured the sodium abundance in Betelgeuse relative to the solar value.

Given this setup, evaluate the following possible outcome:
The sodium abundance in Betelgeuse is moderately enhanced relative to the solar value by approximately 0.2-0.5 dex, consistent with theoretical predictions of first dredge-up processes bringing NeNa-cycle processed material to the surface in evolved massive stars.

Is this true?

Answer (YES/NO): NO